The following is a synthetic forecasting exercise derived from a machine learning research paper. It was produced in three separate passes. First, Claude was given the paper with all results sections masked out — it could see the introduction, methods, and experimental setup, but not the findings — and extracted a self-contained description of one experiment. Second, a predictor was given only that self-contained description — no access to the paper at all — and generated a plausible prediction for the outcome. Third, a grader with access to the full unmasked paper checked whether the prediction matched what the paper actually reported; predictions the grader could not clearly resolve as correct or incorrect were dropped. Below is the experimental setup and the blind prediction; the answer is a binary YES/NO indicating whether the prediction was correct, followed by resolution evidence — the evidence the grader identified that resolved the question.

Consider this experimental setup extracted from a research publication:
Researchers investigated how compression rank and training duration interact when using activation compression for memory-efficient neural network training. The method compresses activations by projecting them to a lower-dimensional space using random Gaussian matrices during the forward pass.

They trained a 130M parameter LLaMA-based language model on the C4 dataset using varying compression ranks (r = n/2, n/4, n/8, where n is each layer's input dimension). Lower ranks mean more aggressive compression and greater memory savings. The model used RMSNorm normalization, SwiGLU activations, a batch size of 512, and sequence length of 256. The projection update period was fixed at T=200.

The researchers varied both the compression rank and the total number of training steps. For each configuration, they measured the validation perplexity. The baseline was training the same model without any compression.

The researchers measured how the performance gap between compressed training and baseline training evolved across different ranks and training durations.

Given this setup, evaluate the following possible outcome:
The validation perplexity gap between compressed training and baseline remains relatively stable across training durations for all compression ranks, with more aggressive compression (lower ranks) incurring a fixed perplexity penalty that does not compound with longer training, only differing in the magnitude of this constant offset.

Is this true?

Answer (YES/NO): NO